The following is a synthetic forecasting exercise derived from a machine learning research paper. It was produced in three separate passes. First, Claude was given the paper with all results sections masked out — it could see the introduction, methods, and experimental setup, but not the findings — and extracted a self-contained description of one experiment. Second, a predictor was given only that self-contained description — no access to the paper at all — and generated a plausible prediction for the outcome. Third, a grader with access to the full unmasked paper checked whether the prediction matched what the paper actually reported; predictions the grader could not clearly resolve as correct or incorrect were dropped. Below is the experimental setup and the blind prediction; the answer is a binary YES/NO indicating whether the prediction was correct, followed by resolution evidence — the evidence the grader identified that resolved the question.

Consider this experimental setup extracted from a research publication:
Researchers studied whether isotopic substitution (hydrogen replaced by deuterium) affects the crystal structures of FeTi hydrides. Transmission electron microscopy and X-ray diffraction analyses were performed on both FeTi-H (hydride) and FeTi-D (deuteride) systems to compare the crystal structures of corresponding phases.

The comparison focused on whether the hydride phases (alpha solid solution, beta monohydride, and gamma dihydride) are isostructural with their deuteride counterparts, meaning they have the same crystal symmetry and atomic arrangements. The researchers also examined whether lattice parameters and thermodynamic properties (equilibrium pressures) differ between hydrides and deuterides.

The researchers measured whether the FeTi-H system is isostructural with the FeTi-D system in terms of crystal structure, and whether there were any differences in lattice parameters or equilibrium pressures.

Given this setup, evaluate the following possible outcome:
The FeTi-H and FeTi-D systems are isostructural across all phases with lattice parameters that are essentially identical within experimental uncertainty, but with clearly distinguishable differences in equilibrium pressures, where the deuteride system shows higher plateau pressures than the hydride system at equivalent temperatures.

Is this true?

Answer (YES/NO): NO